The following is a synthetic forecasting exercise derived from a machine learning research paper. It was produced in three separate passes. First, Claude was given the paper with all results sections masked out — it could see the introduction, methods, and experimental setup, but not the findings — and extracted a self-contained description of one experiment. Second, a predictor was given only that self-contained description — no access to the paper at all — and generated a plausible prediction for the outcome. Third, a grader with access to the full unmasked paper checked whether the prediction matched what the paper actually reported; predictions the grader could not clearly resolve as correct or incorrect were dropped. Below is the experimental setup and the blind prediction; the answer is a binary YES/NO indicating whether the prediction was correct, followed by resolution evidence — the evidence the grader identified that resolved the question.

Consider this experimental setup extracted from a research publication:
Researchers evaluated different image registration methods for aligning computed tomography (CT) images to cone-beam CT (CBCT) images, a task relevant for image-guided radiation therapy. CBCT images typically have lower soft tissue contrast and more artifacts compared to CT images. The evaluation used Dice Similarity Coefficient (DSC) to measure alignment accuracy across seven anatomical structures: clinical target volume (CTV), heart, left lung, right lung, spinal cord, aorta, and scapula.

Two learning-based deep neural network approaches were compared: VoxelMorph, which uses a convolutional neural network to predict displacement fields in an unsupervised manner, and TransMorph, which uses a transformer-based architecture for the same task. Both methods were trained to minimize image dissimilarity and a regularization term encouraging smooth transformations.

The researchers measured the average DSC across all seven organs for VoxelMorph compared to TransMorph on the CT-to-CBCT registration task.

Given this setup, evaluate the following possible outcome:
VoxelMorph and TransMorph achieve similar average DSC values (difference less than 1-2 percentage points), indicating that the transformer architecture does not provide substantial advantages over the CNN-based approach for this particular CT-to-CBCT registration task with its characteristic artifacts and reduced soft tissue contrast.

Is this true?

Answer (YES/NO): NO